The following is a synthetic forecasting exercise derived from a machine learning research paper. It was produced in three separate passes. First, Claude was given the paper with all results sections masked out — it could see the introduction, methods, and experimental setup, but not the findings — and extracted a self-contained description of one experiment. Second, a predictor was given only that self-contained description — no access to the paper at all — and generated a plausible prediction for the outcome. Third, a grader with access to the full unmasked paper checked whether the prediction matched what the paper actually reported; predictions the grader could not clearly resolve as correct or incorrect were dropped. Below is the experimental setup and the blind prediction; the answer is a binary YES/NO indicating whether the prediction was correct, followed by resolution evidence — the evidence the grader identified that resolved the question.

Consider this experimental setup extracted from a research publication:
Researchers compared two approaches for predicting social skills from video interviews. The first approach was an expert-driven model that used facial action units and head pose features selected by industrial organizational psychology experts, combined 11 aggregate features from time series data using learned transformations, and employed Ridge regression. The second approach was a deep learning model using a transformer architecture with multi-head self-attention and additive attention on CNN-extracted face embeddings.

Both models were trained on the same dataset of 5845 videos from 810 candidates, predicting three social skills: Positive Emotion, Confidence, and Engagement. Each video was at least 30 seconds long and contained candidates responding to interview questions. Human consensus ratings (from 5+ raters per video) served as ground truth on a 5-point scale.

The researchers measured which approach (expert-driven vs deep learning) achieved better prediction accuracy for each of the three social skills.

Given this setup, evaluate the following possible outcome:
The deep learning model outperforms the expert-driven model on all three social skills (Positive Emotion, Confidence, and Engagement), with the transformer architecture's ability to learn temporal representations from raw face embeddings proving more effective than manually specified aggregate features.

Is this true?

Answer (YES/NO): NO